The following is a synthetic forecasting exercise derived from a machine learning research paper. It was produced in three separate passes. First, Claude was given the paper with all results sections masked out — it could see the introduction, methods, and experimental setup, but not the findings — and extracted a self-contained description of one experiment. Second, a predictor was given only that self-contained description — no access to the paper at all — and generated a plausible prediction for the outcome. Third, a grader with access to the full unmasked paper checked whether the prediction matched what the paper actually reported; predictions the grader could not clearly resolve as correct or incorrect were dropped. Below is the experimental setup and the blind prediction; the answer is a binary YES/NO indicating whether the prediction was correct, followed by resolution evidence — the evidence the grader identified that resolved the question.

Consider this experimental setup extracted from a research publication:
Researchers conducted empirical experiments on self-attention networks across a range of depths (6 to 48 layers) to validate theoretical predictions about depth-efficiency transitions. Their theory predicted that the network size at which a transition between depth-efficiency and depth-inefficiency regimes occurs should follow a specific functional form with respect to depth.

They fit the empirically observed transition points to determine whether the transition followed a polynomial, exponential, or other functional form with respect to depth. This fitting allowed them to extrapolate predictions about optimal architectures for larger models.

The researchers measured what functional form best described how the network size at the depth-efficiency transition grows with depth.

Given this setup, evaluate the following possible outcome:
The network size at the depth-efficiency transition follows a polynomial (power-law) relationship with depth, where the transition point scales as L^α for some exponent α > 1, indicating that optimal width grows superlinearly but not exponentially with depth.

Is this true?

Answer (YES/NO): NO